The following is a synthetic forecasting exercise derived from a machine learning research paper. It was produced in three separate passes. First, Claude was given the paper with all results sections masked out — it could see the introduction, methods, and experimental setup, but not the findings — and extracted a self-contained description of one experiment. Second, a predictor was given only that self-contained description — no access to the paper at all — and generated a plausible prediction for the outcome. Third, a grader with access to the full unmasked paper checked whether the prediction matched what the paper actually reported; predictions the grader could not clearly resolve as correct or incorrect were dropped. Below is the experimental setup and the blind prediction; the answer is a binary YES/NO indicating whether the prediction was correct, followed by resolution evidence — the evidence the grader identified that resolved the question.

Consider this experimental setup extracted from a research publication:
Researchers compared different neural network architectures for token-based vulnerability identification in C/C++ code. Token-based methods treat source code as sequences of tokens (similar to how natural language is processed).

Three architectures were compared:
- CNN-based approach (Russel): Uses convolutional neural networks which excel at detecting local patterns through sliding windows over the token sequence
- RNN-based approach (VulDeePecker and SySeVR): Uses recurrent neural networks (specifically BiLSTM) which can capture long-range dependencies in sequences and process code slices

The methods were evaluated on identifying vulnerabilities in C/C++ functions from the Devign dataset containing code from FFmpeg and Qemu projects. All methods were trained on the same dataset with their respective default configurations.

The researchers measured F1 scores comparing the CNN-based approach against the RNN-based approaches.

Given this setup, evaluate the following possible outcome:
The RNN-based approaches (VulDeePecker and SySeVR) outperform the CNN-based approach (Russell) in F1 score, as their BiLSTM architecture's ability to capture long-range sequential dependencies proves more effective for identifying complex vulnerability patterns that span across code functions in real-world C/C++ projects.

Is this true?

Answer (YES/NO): NO